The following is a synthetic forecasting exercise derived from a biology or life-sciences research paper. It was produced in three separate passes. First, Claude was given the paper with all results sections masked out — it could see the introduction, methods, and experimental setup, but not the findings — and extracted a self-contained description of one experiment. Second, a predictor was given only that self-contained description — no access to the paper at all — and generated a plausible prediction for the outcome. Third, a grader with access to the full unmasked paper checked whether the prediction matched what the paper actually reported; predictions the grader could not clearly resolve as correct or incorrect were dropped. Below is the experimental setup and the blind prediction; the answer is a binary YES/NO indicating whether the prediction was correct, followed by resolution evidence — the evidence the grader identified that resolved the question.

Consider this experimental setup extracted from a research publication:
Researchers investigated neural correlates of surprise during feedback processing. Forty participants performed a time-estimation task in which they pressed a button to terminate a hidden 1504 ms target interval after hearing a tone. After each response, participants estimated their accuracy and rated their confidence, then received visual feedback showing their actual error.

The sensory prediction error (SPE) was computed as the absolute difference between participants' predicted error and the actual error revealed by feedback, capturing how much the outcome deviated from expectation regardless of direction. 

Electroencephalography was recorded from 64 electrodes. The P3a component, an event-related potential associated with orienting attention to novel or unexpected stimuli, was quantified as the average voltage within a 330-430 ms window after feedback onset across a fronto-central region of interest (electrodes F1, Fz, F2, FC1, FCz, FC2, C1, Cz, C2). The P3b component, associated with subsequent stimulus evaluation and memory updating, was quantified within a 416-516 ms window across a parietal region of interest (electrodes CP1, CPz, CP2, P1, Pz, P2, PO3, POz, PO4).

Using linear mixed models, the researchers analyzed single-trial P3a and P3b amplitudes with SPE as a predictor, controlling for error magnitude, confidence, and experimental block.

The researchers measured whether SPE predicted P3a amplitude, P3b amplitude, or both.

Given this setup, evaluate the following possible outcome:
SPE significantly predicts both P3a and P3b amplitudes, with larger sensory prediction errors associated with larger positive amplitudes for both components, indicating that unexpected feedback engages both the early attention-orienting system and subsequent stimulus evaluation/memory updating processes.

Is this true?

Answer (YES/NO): YES